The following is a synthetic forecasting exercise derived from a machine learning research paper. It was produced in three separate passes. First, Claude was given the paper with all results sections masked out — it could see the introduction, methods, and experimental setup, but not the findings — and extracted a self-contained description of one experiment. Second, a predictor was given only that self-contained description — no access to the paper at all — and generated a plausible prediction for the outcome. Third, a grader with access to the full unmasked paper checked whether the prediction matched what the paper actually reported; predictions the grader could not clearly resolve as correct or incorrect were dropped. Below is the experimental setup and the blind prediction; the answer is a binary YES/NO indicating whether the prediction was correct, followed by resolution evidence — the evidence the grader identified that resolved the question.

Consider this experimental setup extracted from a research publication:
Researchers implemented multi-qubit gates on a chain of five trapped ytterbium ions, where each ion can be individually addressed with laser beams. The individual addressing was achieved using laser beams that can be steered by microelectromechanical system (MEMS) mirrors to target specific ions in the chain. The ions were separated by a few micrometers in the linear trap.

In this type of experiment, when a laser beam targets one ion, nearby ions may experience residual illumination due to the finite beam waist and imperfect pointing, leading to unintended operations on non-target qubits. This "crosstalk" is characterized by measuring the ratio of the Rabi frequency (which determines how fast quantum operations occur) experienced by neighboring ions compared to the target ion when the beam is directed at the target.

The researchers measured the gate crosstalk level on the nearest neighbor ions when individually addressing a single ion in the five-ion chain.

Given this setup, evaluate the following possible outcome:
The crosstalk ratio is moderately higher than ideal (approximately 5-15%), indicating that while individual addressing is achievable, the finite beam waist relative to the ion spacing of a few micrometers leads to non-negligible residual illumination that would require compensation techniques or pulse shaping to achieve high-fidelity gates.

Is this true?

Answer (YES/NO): NO